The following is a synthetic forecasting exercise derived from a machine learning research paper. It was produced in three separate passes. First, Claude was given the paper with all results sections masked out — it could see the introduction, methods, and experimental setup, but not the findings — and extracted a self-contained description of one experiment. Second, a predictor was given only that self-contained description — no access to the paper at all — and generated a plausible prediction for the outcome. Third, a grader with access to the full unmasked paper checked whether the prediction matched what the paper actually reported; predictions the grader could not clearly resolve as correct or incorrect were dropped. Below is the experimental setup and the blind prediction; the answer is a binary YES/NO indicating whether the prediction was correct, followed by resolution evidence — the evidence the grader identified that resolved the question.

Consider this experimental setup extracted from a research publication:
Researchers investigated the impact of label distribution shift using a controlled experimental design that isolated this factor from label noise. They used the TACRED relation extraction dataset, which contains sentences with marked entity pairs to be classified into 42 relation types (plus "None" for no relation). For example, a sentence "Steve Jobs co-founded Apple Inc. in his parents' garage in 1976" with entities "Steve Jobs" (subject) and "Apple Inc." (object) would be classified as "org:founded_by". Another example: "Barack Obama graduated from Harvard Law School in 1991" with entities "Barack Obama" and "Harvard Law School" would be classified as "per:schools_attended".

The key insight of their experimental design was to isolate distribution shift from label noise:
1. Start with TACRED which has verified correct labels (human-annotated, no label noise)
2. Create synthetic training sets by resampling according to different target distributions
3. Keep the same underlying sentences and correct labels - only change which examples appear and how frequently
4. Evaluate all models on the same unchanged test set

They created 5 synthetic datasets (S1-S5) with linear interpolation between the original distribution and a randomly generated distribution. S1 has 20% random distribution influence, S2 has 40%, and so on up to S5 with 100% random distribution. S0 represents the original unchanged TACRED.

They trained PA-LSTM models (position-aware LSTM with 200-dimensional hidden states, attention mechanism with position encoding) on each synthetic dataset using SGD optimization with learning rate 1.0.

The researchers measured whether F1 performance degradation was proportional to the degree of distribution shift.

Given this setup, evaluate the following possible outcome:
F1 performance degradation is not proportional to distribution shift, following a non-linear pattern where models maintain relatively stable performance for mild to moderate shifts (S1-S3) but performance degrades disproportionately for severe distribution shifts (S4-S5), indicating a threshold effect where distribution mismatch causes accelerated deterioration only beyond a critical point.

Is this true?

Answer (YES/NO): NO